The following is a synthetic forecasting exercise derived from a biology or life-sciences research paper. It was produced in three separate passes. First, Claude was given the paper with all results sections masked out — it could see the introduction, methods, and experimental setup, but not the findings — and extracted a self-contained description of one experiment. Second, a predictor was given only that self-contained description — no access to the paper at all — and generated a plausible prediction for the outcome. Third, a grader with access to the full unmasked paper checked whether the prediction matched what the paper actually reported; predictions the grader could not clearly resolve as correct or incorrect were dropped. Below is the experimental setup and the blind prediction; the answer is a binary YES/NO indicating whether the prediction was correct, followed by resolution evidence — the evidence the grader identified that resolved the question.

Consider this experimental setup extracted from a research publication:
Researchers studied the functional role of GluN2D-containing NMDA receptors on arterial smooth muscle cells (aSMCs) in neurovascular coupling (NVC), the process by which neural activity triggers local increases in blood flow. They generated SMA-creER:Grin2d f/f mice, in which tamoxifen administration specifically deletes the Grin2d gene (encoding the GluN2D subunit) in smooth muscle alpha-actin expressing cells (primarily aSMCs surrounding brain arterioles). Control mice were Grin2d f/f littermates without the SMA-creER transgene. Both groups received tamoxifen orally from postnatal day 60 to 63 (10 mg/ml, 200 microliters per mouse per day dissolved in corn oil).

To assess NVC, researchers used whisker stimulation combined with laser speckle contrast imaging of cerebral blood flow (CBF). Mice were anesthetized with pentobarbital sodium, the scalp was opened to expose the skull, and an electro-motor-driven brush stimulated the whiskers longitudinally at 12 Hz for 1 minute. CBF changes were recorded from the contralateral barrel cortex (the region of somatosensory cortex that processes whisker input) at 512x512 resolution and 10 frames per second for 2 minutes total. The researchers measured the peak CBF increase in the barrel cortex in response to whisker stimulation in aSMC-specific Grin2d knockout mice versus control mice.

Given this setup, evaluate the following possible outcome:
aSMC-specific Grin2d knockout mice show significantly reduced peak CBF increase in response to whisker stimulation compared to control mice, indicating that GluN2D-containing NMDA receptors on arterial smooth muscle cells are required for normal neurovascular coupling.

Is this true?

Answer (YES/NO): YES